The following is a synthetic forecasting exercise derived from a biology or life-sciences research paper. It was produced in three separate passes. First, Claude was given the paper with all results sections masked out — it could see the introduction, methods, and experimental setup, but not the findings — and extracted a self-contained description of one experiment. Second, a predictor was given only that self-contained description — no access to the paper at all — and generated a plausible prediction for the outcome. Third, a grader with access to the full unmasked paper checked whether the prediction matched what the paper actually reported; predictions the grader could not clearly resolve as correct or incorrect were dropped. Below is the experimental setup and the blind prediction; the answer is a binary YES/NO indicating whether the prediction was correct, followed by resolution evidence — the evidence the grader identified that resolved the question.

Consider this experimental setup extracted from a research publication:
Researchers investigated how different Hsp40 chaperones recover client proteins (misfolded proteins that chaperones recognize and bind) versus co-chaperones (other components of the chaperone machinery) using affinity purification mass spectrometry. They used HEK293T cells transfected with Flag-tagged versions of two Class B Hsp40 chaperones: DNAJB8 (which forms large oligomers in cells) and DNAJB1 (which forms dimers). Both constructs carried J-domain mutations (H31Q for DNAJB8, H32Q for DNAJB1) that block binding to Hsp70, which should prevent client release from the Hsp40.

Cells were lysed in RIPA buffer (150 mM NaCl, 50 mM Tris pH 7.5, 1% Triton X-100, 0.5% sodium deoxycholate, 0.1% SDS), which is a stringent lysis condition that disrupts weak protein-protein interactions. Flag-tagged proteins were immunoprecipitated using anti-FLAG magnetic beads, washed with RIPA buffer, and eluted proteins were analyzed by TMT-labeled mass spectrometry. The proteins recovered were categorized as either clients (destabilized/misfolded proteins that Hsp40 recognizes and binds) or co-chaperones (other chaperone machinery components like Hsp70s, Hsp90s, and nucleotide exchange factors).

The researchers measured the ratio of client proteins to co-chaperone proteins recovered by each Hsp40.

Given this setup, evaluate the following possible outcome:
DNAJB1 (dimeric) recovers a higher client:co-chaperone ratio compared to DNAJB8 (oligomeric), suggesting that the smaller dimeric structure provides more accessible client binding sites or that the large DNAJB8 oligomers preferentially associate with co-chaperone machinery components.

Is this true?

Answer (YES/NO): NO